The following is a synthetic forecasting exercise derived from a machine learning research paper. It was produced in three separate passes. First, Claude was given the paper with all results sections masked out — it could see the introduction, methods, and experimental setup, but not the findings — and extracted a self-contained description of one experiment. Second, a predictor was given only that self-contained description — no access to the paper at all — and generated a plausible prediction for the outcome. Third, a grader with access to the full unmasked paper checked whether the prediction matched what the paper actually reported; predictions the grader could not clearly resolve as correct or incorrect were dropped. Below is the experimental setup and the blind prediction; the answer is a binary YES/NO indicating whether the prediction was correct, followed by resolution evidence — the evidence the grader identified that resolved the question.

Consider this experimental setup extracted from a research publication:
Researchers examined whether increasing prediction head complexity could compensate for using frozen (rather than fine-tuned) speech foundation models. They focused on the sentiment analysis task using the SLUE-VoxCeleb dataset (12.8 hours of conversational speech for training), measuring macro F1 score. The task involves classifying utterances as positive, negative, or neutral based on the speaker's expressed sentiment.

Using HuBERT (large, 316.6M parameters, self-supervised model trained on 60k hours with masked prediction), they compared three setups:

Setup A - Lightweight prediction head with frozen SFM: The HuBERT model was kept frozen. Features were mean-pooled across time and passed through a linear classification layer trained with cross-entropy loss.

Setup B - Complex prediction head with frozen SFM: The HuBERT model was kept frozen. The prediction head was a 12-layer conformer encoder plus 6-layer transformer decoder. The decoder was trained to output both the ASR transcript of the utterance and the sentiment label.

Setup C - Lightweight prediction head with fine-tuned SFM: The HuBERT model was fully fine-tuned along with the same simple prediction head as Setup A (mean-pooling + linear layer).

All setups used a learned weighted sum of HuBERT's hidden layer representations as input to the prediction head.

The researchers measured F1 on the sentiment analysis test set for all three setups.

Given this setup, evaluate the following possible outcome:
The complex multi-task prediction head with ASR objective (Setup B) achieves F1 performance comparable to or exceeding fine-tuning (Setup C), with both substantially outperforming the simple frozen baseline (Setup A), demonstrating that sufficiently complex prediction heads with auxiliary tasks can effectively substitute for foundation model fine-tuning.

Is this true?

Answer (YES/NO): YES